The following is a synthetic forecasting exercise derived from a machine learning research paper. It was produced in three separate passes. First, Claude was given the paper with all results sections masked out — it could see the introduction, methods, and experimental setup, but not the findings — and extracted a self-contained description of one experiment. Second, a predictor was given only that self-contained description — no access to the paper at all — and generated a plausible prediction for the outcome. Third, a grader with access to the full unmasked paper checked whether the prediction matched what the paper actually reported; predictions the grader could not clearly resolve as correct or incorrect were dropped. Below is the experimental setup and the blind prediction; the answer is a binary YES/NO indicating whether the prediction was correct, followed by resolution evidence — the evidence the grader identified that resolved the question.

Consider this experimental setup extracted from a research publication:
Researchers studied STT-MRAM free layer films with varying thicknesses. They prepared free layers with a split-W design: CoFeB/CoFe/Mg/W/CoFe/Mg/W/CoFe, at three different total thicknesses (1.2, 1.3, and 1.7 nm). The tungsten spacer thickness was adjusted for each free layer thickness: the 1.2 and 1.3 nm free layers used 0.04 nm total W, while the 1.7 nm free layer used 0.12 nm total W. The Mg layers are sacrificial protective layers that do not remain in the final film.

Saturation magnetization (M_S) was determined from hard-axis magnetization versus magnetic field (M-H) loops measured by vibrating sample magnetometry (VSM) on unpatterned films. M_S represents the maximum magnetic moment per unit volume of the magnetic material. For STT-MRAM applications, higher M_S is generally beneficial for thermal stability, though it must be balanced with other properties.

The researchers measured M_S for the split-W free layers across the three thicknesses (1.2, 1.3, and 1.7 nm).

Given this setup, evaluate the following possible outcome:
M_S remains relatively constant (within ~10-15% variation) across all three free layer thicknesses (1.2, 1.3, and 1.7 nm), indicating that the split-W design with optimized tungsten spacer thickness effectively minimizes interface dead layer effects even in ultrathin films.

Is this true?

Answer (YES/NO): NO